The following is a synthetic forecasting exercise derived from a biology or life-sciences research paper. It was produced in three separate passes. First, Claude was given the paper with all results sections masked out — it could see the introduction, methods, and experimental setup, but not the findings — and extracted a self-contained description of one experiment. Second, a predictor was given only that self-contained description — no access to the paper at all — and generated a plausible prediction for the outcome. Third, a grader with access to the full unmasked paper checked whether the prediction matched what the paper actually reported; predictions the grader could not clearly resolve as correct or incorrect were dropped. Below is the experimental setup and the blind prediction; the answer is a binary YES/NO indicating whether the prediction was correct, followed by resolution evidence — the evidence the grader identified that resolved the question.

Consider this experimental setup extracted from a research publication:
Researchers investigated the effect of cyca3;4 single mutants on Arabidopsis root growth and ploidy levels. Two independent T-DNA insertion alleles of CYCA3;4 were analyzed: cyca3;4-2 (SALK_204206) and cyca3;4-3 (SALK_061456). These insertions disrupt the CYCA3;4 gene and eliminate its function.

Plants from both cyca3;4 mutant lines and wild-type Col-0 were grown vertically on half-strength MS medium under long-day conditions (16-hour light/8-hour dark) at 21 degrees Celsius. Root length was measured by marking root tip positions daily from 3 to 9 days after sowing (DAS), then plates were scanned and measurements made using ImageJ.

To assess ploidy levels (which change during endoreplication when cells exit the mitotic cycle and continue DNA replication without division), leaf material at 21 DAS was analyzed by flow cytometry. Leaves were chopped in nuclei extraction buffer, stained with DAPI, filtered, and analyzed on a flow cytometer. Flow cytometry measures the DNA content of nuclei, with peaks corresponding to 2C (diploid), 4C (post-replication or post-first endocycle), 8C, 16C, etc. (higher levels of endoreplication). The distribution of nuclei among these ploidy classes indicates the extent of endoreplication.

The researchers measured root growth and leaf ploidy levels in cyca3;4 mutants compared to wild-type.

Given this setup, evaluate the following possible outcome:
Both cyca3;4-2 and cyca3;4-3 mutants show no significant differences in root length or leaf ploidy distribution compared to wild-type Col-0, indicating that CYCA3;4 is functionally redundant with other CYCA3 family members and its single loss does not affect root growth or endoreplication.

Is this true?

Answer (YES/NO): YES